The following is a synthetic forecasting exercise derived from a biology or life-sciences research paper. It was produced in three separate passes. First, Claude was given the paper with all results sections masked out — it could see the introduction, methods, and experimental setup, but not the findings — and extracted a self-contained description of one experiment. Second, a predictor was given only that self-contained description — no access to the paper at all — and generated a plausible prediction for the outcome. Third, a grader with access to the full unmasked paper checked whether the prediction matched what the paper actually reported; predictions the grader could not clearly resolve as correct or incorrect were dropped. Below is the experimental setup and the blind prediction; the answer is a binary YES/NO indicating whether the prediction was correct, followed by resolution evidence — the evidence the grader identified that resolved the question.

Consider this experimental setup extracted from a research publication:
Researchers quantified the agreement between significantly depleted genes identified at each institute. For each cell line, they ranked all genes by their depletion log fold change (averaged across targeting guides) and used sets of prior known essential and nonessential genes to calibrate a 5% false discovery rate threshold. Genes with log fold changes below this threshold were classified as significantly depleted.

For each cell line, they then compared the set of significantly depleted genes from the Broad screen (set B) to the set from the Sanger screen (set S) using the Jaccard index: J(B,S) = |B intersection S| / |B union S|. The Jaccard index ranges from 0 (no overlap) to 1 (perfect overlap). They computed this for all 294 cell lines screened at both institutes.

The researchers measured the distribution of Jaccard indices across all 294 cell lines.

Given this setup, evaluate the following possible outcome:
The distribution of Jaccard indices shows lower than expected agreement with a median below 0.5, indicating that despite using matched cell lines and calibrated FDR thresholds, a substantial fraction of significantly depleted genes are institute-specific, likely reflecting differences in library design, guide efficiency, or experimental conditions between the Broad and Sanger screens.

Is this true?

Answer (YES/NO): YES